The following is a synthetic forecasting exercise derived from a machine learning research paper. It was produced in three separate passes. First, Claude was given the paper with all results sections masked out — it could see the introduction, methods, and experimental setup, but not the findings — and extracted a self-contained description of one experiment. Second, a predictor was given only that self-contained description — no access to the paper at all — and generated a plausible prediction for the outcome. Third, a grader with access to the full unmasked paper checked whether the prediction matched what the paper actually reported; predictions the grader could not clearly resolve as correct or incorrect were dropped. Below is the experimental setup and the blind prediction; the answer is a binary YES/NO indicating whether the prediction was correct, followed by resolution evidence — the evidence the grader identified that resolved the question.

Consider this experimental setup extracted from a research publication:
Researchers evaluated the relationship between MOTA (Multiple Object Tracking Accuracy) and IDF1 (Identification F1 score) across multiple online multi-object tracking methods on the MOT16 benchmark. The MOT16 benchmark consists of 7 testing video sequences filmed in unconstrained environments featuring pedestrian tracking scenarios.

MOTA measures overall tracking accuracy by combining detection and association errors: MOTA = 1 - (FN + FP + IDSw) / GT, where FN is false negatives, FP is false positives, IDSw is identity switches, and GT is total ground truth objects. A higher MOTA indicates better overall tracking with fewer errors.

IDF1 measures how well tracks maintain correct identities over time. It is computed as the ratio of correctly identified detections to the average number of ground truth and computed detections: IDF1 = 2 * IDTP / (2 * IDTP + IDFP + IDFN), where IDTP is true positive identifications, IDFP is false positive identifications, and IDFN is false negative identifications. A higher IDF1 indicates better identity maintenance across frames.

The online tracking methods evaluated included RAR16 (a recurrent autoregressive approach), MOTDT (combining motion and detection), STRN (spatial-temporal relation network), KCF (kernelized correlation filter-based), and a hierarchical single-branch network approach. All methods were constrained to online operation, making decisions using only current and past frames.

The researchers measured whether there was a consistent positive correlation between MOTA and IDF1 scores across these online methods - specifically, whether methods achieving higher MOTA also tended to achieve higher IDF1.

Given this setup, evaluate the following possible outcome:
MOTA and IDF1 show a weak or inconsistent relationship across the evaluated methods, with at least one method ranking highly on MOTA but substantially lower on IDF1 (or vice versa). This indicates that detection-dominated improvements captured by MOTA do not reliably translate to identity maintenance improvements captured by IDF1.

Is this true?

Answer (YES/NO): YES